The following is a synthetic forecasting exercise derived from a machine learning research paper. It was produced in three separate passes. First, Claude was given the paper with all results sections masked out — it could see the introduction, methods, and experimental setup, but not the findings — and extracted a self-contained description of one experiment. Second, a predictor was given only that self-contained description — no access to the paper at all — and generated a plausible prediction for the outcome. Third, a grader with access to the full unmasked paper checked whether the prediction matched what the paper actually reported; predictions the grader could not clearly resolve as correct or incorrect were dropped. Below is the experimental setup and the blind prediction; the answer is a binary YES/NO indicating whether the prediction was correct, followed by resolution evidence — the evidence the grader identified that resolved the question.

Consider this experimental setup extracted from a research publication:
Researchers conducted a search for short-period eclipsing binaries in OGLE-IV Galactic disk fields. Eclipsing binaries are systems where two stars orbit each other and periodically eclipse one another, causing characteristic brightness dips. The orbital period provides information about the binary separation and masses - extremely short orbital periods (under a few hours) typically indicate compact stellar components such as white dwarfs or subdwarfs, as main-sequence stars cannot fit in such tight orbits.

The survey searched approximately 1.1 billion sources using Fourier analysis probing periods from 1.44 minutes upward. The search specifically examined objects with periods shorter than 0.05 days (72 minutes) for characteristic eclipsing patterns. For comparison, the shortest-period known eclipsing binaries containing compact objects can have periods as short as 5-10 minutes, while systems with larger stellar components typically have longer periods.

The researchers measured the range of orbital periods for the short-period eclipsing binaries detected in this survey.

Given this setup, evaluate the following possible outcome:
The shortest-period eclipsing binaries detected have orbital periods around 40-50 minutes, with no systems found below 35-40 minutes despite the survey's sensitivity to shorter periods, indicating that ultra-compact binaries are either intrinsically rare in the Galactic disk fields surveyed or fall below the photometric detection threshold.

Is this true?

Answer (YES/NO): NO